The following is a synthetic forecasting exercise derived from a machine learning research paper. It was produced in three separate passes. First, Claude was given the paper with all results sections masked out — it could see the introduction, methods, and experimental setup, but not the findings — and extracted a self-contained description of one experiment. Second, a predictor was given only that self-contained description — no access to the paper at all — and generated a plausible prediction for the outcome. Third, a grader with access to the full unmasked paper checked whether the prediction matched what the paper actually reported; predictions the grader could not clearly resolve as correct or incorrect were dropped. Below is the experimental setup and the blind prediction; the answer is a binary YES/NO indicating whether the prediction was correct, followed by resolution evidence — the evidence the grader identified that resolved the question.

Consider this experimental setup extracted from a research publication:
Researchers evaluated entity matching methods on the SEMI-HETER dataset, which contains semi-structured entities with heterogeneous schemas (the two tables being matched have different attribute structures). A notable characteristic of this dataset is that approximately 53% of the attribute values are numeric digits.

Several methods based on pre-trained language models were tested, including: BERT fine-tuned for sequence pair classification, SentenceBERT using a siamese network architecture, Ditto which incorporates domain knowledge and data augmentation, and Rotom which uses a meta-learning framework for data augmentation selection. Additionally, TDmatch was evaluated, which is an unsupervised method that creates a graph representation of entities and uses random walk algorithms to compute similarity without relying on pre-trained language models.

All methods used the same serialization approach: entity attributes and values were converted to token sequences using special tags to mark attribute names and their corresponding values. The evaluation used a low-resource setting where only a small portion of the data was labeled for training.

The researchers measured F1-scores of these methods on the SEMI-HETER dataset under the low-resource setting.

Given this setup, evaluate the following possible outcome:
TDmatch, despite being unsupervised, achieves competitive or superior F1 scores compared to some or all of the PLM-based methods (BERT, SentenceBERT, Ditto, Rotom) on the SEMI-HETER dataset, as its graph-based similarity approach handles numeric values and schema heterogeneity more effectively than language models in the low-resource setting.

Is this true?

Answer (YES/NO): YES